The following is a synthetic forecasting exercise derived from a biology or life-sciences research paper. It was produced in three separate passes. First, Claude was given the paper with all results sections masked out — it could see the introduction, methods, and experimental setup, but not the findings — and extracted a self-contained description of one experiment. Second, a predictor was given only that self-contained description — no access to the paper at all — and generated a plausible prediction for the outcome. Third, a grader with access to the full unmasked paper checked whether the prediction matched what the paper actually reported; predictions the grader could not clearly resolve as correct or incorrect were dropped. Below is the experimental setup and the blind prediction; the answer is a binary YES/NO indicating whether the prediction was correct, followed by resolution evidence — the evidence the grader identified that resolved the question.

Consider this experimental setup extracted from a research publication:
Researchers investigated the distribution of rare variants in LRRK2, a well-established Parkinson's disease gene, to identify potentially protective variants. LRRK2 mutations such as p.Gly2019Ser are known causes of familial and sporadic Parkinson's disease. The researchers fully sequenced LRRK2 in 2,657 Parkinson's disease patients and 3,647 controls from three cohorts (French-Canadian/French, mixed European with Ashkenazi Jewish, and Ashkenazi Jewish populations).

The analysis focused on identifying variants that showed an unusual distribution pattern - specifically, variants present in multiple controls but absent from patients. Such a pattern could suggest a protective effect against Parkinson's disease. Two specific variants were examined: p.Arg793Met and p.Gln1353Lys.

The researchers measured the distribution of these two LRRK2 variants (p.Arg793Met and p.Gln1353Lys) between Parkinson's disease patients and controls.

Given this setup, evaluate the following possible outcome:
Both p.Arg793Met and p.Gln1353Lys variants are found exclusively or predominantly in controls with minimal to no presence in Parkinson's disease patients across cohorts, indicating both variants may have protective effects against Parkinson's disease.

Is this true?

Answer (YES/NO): YES